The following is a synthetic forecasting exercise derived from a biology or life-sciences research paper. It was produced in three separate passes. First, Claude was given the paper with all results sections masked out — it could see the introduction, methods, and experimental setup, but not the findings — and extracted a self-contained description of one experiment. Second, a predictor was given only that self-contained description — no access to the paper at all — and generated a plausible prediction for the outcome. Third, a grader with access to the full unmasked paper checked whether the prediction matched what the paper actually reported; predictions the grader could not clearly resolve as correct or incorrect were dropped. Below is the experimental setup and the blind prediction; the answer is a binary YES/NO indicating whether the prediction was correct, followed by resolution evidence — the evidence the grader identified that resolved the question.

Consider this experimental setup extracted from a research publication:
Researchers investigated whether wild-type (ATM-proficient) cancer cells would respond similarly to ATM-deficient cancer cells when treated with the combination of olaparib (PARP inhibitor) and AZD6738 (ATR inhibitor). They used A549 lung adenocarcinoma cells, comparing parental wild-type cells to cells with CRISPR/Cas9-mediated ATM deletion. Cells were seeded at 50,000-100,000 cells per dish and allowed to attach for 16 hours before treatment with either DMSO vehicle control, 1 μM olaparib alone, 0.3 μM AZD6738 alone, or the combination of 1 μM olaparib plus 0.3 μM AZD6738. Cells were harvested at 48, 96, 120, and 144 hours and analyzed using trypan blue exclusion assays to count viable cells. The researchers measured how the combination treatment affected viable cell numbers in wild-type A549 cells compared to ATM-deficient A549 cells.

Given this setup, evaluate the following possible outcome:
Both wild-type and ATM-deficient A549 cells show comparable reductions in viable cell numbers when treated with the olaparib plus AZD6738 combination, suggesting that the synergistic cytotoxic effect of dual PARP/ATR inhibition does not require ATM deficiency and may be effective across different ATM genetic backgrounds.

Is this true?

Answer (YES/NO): NO